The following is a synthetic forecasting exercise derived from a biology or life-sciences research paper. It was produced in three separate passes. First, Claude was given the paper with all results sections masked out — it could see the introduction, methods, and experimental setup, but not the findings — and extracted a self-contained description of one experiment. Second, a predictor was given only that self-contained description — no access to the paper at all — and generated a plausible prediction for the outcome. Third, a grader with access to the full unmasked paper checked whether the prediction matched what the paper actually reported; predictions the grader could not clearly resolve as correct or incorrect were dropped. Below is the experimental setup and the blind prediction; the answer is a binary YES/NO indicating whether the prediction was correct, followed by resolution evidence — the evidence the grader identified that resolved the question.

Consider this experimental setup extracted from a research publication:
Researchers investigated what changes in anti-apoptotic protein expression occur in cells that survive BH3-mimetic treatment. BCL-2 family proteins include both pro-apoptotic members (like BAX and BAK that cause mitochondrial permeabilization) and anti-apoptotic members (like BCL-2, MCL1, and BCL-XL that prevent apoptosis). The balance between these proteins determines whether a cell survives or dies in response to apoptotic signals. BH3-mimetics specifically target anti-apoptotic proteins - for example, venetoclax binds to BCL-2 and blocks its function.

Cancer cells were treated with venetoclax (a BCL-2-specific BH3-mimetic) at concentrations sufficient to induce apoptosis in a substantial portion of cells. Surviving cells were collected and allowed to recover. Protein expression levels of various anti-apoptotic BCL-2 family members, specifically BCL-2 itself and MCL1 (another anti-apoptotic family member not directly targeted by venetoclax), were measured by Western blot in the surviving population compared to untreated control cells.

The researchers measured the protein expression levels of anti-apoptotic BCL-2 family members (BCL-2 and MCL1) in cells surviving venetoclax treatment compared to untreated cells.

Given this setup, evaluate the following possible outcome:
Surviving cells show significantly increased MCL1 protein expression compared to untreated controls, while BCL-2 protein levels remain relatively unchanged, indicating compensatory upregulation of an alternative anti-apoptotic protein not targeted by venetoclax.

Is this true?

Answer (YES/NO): NO